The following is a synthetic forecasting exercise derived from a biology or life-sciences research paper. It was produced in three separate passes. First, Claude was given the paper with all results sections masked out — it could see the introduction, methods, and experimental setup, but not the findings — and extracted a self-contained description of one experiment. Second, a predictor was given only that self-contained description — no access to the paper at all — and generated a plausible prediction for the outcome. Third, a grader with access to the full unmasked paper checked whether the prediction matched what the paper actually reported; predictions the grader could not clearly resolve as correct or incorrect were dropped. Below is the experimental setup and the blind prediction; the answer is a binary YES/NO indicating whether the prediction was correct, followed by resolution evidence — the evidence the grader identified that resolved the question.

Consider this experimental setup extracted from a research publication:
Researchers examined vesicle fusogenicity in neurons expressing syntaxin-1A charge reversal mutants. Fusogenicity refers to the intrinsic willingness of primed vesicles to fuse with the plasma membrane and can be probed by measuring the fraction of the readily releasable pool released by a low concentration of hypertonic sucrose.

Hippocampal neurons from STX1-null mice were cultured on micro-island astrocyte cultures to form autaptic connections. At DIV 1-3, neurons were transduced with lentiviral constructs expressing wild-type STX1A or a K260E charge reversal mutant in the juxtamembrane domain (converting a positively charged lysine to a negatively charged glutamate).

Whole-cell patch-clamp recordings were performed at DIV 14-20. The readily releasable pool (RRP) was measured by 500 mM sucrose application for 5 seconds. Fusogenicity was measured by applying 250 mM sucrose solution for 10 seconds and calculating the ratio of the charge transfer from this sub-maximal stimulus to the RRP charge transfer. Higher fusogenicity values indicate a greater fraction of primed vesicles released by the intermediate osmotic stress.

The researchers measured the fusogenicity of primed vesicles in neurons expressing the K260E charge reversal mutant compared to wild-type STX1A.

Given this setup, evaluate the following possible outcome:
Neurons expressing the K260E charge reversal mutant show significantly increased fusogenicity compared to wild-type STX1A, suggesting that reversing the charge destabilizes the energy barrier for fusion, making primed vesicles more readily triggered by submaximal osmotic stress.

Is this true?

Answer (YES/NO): NO